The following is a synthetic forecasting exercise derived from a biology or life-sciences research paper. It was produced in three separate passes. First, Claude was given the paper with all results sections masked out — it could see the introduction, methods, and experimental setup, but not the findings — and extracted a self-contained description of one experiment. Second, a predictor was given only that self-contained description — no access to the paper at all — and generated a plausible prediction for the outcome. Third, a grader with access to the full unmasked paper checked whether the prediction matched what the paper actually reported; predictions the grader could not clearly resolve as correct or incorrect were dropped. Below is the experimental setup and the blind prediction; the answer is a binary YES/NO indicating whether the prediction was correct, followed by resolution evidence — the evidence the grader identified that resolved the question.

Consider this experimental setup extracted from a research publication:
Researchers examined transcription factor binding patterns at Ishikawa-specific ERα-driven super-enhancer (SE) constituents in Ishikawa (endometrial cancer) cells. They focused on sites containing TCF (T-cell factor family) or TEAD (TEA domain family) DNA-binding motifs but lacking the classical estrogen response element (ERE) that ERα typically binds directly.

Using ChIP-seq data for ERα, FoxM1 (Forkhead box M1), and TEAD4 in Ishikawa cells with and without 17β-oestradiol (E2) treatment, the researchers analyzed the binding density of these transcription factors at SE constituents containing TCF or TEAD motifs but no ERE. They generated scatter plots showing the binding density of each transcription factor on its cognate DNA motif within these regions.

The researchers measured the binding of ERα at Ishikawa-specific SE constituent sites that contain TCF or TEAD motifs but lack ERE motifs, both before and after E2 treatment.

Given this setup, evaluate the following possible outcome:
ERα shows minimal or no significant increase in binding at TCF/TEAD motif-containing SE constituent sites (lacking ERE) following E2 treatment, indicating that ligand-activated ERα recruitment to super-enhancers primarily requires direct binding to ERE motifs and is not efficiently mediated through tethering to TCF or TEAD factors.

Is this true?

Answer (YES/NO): NO